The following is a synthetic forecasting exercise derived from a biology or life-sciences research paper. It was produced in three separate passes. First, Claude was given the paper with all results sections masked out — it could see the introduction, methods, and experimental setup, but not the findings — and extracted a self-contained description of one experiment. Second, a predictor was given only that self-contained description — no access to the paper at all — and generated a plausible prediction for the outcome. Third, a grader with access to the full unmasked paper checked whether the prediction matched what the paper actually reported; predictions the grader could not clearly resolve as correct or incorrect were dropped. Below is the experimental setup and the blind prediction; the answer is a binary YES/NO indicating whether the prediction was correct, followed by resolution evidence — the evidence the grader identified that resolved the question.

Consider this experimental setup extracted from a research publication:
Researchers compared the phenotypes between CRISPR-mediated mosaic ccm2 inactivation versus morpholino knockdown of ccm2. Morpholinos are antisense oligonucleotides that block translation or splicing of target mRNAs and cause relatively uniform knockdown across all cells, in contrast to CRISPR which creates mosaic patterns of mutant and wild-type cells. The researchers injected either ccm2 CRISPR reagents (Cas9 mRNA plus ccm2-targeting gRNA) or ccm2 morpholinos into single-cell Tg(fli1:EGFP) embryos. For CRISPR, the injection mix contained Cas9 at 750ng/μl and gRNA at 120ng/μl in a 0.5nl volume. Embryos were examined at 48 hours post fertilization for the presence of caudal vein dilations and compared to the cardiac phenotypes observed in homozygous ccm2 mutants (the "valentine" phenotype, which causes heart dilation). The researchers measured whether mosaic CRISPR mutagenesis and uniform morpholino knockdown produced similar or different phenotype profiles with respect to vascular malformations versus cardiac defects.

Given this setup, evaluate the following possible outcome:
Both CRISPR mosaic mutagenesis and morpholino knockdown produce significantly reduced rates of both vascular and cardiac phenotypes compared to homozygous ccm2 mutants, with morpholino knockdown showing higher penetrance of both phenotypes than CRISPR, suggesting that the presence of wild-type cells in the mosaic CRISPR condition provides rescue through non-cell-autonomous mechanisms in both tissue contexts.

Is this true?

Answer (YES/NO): NO